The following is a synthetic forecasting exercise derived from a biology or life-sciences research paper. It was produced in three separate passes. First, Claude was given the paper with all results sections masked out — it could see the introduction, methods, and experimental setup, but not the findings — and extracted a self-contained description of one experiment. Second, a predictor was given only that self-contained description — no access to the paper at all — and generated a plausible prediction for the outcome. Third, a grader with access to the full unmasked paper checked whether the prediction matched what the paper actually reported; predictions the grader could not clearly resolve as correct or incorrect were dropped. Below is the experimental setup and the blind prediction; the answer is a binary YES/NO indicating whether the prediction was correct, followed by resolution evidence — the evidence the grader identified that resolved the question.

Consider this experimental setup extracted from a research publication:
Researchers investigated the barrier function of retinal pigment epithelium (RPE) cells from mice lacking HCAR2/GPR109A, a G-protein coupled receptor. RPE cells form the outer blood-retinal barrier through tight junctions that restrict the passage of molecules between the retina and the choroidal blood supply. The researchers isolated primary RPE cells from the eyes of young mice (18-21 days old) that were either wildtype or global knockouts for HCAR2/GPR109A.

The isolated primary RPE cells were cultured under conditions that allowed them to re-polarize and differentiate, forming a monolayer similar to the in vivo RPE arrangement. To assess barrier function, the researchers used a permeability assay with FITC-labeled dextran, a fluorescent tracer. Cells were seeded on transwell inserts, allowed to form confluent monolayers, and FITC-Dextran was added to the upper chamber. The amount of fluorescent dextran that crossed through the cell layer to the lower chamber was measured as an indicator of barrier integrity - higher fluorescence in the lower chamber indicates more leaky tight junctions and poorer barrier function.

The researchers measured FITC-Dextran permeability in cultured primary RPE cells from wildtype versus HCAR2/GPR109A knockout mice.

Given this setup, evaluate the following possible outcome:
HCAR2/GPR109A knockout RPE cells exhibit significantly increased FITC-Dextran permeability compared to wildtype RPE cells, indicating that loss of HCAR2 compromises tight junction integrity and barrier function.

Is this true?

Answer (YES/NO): YES